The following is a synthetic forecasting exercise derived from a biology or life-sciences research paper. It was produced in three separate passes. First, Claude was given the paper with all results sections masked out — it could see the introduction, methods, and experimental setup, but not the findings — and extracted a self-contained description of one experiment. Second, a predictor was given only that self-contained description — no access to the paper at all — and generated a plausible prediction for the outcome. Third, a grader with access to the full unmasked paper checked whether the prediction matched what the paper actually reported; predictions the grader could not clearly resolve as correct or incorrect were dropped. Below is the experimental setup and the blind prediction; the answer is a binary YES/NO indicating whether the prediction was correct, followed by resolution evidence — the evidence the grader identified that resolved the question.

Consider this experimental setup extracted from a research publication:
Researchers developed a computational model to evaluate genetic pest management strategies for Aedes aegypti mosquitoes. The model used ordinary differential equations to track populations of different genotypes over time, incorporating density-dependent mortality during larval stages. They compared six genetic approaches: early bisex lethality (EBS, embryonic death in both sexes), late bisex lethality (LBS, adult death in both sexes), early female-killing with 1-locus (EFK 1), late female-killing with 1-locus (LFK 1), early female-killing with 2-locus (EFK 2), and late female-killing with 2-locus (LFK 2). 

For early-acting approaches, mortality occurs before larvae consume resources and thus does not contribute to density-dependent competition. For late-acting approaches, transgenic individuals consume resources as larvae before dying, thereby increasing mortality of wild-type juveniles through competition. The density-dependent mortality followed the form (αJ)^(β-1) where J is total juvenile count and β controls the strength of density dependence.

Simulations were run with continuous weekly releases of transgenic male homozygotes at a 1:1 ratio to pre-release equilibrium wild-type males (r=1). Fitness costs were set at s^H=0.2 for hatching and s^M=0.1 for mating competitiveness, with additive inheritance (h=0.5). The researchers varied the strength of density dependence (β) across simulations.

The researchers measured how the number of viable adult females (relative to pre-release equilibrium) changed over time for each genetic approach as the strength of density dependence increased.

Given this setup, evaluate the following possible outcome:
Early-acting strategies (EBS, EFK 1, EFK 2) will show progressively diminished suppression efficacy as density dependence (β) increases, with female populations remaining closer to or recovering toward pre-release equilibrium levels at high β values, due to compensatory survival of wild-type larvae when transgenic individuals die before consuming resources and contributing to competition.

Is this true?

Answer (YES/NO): YES